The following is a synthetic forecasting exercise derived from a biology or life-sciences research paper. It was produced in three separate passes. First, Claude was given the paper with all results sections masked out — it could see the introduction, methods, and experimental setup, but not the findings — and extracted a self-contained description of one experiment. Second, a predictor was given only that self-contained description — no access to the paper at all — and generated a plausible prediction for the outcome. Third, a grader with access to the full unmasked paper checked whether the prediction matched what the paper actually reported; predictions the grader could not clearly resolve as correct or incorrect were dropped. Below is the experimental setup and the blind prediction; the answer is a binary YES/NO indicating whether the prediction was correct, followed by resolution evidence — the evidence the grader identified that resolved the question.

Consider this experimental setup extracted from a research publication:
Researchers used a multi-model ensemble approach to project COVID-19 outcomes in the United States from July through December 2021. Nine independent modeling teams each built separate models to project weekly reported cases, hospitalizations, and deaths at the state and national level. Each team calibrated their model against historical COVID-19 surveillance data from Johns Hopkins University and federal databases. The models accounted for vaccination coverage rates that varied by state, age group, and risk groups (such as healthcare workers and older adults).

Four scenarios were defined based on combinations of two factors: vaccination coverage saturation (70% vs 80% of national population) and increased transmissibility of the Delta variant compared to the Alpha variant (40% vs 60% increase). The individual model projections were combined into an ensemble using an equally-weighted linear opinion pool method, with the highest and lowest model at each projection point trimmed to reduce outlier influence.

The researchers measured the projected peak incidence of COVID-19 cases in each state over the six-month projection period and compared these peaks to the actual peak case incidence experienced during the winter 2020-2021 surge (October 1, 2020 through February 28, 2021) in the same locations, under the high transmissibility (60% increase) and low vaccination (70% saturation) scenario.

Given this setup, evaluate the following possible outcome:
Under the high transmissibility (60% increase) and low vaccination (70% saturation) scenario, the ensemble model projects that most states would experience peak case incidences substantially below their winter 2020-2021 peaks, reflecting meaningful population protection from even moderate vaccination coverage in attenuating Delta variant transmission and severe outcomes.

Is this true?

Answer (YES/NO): YES